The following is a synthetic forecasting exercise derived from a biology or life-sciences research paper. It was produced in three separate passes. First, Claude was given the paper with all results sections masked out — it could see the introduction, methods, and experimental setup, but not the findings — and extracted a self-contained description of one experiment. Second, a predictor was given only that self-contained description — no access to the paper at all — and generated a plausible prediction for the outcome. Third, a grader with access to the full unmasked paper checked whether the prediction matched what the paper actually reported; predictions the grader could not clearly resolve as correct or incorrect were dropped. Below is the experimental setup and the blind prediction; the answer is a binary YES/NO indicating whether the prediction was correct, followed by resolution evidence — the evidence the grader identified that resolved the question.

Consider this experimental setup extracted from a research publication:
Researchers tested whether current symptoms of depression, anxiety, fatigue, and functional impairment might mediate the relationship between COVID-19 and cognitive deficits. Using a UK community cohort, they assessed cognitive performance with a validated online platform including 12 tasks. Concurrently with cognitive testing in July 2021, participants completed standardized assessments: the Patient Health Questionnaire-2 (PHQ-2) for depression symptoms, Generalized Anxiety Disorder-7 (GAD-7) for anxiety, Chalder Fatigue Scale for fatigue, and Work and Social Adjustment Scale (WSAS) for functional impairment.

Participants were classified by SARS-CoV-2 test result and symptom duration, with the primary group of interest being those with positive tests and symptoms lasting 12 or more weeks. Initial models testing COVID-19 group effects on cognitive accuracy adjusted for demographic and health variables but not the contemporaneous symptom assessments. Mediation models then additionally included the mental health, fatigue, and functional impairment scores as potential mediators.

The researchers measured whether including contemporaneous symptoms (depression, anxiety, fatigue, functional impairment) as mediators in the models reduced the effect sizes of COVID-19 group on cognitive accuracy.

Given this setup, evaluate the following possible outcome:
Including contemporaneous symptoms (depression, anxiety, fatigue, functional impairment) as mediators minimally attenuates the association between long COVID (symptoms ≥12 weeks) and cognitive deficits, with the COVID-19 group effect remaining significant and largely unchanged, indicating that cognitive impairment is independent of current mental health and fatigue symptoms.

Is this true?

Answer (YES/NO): NO